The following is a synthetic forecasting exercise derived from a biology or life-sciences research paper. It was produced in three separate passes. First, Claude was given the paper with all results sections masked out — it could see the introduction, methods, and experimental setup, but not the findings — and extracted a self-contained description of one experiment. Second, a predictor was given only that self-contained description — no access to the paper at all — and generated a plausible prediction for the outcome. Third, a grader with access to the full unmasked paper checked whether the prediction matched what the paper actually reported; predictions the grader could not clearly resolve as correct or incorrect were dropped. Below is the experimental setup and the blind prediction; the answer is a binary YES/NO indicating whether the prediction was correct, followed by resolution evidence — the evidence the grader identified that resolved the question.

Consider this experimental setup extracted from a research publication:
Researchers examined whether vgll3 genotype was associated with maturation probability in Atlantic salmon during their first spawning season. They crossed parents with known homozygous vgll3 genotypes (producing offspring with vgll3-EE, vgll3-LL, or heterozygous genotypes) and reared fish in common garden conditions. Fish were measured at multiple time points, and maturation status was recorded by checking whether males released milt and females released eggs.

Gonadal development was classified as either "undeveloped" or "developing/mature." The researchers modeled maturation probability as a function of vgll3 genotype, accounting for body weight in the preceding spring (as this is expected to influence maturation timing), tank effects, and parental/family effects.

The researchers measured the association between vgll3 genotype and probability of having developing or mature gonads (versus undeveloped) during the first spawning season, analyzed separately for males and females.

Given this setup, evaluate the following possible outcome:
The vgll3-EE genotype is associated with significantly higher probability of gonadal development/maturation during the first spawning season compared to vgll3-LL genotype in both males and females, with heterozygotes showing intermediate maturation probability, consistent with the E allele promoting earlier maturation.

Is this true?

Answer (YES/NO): NO